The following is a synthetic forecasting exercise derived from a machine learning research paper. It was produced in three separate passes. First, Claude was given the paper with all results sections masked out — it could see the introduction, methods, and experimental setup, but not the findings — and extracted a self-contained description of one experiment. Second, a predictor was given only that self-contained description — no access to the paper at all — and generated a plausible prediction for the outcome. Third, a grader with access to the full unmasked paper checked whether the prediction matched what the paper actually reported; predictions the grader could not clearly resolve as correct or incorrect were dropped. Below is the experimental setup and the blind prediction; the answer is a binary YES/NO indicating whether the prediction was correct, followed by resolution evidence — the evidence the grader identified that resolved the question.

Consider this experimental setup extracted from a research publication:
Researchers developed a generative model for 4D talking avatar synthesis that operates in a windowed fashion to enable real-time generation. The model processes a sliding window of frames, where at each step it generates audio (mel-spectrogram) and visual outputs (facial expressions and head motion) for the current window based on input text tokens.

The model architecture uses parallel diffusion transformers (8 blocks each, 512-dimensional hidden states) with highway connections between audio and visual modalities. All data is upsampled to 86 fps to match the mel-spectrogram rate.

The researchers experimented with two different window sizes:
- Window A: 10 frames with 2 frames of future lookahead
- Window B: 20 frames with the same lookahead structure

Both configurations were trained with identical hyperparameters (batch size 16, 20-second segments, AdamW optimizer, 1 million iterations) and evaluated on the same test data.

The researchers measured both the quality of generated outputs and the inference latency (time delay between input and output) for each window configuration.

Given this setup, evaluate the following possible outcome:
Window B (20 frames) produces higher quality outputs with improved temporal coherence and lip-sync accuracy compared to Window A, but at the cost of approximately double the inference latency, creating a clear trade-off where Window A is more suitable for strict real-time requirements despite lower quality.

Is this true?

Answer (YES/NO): NO